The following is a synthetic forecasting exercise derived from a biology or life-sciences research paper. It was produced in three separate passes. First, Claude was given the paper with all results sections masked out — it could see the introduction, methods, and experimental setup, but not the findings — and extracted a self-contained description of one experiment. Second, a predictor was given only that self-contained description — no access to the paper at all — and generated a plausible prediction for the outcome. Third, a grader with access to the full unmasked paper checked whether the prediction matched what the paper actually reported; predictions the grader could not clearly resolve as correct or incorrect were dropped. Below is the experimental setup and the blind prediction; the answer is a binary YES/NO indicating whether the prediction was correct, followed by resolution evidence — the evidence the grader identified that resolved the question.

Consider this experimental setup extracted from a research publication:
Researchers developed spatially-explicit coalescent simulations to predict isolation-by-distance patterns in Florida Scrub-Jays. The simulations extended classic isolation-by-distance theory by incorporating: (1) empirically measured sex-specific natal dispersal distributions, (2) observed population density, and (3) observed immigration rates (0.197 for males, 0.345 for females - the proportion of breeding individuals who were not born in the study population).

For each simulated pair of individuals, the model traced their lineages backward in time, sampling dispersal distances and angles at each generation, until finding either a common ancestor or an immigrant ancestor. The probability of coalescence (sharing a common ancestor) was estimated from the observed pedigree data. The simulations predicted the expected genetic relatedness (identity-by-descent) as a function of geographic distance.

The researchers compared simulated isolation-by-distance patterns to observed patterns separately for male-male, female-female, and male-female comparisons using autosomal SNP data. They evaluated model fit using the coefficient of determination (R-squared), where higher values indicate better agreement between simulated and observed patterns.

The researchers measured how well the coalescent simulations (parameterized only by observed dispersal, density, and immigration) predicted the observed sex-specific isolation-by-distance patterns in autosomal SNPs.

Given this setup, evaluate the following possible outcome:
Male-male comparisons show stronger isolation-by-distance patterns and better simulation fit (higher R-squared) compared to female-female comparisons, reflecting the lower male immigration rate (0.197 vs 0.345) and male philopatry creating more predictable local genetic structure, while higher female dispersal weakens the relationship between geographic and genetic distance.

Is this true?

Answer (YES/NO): YES